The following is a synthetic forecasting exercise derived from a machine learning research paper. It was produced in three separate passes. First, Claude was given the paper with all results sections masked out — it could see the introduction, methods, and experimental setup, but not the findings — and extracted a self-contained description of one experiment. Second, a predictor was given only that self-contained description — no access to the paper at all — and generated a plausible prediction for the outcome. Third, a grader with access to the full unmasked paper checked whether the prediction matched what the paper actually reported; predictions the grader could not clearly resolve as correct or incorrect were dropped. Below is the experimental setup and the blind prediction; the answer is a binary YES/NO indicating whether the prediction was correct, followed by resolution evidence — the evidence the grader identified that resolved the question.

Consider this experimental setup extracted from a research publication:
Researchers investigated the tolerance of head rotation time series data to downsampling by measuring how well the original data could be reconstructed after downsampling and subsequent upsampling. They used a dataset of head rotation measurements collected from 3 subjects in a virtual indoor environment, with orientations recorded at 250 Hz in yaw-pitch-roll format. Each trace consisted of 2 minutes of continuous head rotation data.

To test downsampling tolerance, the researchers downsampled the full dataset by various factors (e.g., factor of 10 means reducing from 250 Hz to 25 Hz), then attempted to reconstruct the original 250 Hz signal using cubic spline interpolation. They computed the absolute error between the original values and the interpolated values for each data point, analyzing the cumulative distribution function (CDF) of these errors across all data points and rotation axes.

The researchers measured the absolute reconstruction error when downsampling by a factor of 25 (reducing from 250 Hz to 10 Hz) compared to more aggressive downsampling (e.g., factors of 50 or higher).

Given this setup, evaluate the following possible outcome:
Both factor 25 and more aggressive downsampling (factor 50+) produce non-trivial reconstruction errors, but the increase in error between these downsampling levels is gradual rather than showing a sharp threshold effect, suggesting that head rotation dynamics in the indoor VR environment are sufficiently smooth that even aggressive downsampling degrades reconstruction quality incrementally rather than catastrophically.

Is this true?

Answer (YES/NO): NO